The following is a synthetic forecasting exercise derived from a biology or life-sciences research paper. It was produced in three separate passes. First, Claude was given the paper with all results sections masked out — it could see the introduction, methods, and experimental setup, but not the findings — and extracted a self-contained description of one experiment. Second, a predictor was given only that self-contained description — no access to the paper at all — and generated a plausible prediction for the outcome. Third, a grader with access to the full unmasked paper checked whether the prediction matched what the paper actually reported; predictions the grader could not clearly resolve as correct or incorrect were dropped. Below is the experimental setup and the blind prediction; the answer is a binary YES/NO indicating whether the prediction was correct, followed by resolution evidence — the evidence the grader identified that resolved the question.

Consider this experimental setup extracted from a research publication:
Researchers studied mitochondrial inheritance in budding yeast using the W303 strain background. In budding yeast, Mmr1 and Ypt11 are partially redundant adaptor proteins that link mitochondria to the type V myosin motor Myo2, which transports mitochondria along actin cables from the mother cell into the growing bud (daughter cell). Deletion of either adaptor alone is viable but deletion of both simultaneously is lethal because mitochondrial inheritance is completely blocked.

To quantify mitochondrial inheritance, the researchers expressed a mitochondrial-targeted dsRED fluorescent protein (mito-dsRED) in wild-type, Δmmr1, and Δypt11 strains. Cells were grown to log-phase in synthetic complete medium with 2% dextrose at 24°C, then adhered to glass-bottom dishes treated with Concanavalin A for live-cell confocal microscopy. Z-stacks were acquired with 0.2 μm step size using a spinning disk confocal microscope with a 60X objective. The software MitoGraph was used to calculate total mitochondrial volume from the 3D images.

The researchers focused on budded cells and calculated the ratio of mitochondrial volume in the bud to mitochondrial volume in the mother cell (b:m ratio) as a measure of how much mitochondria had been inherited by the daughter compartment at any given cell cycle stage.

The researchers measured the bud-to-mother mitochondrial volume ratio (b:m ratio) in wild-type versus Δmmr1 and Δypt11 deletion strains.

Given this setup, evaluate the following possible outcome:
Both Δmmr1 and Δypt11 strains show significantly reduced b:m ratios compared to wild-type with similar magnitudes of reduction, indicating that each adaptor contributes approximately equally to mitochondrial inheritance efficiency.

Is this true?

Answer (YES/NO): NO